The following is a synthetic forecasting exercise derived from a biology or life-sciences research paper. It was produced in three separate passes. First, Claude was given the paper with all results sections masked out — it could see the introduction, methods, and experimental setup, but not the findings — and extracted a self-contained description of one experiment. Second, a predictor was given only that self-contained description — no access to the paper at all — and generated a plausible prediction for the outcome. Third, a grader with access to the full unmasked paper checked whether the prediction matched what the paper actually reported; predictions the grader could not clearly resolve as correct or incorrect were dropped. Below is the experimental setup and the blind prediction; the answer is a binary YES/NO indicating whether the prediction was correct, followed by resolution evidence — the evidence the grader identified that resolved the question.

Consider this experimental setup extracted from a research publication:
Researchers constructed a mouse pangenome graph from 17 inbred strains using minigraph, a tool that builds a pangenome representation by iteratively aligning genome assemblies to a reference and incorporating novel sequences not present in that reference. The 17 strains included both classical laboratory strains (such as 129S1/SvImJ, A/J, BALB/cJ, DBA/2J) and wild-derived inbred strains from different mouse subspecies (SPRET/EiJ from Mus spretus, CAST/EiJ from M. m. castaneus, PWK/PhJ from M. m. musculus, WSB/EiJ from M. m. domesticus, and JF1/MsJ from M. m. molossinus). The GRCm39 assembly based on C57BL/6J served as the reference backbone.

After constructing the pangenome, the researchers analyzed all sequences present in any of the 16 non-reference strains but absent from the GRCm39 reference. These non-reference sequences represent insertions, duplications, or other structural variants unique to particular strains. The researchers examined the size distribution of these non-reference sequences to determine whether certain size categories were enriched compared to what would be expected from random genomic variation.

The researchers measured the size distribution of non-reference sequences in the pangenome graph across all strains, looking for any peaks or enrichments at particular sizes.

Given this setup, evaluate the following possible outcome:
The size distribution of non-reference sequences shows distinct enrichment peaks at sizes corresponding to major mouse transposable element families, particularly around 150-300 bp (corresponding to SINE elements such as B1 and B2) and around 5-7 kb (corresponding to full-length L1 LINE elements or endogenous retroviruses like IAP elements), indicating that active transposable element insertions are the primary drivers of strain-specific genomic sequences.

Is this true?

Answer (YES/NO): NO